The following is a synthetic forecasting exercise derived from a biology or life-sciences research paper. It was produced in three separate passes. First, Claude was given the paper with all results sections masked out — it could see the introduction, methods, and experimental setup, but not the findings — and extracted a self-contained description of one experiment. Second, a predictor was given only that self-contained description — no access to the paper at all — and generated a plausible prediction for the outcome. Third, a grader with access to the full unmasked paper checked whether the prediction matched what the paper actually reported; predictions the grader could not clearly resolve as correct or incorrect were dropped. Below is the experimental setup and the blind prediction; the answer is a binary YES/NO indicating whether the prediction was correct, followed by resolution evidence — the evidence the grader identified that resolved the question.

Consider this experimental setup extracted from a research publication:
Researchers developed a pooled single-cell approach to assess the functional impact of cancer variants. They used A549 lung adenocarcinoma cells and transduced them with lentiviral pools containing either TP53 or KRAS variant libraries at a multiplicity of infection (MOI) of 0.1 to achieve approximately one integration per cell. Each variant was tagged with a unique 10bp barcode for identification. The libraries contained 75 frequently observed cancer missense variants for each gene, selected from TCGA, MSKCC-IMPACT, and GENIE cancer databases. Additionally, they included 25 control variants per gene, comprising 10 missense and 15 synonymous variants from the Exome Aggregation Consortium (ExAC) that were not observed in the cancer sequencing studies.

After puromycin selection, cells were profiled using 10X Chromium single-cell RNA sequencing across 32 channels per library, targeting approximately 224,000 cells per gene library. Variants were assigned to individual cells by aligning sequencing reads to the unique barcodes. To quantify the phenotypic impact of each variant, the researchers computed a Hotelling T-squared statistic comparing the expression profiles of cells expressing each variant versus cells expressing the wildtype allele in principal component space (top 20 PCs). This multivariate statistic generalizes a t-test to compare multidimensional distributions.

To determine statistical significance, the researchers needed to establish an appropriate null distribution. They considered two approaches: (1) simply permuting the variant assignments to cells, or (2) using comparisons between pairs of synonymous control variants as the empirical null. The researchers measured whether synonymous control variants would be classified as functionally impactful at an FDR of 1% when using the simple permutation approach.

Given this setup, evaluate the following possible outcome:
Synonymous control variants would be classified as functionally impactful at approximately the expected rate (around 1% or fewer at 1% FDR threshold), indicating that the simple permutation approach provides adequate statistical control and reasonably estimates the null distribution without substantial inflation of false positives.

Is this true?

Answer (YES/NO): NO